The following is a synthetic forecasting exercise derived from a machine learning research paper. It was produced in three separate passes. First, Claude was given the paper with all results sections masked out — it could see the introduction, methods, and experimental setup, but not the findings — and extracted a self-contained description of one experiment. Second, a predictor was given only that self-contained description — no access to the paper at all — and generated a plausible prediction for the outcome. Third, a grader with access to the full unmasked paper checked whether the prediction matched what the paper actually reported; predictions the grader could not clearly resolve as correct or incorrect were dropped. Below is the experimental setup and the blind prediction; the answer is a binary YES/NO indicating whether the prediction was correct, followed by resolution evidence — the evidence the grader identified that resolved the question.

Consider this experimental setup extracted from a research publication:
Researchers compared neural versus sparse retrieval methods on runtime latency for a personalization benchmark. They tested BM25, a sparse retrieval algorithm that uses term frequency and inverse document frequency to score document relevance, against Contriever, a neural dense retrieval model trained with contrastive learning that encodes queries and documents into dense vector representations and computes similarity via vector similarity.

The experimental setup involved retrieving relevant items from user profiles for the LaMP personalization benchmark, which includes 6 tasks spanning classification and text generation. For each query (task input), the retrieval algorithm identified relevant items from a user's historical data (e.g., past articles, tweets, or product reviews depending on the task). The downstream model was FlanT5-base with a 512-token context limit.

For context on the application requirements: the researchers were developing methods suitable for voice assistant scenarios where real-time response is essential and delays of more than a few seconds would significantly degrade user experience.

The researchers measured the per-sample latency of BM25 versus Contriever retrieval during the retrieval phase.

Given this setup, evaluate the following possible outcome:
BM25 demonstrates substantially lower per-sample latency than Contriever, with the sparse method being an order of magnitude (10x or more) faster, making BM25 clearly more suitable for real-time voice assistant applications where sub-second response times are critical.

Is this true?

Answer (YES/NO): YES